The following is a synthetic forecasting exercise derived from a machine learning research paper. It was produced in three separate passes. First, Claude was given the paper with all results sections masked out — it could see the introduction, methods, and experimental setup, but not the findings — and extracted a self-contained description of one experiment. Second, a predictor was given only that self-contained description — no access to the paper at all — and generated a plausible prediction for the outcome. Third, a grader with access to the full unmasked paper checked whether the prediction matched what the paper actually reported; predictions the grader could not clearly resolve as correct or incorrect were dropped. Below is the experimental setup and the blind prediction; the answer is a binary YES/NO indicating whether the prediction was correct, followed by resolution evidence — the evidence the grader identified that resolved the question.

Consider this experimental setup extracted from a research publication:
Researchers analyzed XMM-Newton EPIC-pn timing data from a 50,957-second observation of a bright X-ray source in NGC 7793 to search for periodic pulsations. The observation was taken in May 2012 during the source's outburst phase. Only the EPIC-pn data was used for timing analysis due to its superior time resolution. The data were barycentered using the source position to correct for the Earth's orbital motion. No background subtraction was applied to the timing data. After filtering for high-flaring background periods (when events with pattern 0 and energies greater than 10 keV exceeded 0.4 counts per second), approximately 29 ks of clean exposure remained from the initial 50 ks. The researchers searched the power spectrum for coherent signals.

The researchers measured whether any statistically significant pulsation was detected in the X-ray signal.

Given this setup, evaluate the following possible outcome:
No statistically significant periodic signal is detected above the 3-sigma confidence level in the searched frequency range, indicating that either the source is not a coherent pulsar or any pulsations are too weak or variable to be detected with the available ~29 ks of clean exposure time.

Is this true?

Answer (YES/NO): NO